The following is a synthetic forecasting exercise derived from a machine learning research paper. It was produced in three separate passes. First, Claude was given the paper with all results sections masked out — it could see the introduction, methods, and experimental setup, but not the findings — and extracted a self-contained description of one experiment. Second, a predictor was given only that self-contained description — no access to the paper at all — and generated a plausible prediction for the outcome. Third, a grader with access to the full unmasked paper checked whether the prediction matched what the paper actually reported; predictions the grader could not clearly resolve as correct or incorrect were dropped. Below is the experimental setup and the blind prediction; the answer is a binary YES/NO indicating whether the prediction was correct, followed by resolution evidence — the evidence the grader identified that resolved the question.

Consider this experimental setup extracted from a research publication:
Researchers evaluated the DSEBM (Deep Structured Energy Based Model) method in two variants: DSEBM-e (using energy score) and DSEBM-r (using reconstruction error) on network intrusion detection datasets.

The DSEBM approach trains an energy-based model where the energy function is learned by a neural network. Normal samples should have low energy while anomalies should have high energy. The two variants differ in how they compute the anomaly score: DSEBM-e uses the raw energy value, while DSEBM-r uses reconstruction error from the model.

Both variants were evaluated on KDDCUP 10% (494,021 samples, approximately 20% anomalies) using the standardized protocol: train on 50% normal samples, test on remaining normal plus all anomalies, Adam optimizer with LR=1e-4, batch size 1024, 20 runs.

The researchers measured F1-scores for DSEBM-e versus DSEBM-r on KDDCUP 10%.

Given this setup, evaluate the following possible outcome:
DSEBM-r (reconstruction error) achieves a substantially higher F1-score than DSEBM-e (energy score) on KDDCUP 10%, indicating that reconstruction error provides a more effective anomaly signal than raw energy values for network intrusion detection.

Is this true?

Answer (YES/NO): NO